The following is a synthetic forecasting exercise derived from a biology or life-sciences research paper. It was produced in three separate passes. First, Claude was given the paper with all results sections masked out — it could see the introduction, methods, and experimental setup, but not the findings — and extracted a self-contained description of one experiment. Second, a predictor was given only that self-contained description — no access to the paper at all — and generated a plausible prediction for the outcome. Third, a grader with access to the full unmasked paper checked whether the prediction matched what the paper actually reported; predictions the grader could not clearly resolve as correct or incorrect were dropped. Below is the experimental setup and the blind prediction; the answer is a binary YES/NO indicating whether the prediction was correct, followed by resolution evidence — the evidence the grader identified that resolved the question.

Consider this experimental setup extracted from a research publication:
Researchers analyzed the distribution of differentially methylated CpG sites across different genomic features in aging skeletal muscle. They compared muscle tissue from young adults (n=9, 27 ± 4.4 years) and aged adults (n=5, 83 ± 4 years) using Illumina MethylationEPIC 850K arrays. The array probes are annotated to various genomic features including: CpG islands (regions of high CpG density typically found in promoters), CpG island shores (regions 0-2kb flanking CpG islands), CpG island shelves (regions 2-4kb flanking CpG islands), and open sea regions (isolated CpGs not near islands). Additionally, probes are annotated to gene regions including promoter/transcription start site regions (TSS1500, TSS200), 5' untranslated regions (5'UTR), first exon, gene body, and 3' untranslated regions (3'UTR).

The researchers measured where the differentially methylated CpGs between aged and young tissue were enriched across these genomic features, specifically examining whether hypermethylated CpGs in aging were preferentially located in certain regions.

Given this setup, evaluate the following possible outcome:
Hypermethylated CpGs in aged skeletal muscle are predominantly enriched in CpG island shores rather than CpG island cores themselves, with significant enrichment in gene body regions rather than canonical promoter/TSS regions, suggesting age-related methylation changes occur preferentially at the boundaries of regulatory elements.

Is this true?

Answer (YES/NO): NO